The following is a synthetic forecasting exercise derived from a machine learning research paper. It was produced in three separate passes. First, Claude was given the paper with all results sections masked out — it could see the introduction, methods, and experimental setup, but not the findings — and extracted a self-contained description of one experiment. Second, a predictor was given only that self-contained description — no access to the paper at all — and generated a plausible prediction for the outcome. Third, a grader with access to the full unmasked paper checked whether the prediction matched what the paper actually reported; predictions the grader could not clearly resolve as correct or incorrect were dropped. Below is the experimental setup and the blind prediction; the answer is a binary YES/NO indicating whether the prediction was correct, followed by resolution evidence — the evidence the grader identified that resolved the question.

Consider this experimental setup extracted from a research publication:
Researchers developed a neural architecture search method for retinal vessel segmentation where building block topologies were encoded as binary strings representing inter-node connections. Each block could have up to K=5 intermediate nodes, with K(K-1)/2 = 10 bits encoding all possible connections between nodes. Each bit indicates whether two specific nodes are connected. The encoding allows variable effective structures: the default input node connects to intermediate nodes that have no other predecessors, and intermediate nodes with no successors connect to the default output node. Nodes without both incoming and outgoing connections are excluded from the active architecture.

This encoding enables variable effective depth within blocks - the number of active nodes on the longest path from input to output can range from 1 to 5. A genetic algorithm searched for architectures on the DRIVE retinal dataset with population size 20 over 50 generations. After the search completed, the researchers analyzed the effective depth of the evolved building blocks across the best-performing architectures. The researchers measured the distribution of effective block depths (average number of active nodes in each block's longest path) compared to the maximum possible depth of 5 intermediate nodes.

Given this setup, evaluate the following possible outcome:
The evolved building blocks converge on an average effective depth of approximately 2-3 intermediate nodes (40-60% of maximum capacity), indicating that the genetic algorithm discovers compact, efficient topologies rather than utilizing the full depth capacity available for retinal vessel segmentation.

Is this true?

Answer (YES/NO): NO